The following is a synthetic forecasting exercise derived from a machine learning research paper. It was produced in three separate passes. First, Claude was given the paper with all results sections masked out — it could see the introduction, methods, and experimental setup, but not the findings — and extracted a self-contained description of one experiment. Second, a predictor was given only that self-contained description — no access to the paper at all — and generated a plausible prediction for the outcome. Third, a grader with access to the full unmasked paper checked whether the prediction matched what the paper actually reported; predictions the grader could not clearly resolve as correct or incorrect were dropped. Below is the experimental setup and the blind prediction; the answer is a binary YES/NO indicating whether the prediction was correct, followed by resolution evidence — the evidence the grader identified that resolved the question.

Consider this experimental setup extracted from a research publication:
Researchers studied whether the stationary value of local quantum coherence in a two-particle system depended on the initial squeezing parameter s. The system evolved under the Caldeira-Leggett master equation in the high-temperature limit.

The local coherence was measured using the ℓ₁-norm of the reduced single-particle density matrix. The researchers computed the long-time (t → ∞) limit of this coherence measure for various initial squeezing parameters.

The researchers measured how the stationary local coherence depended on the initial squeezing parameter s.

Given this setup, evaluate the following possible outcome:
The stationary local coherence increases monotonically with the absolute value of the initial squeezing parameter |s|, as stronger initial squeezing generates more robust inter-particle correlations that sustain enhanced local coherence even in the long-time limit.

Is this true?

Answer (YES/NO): NO